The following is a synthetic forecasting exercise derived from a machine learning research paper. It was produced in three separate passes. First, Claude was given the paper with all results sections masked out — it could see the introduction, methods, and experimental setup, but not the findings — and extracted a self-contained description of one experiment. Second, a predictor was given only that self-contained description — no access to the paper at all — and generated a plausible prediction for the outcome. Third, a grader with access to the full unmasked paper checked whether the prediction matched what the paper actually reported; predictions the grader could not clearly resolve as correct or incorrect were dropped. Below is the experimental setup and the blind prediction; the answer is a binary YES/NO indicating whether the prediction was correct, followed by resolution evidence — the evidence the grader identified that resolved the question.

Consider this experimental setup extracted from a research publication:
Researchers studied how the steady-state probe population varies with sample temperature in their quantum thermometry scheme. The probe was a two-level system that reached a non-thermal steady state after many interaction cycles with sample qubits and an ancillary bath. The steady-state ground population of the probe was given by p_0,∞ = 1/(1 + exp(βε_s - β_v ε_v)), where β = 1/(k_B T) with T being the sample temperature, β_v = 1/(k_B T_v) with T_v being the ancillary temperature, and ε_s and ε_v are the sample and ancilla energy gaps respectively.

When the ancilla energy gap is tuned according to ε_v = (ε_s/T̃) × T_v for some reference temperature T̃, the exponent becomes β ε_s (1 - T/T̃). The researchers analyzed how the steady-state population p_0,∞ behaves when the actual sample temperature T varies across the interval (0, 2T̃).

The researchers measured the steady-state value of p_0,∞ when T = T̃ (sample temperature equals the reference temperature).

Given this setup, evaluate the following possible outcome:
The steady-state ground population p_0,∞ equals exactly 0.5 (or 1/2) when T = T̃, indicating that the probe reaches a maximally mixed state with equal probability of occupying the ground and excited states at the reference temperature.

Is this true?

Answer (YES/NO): YES